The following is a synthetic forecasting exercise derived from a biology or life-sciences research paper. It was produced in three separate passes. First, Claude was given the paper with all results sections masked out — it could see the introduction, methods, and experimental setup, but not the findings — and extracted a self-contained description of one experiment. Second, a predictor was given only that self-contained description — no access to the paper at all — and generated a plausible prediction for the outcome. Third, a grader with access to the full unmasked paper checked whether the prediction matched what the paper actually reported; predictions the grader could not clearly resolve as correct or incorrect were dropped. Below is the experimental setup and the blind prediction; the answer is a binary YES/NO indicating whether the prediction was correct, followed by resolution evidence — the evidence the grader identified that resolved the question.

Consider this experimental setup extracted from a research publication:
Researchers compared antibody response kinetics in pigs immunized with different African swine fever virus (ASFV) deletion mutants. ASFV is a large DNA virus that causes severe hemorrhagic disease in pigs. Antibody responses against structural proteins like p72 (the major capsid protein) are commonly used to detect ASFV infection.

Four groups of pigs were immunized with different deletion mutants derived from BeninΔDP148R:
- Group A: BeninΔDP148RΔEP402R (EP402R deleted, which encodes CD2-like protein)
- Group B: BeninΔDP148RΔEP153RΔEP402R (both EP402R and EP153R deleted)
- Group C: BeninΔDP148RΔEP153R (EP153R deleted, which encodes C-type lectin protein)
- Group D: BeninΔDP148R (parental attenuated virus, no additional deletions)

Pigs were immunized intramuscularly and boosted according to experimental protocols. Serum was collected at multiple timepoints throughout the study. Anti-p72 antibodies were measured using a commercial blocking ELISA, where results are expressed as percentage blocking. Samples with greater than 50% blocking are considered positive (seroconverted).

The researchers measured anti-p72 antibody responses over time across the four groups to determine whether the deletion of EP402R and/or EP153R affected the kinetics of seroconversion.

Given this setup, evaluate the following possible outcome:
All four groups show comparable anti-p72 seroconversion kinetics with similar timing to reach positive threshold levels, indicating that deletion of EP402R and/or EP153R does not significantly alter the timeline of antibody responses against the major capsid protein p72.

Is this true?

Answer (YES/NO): NO